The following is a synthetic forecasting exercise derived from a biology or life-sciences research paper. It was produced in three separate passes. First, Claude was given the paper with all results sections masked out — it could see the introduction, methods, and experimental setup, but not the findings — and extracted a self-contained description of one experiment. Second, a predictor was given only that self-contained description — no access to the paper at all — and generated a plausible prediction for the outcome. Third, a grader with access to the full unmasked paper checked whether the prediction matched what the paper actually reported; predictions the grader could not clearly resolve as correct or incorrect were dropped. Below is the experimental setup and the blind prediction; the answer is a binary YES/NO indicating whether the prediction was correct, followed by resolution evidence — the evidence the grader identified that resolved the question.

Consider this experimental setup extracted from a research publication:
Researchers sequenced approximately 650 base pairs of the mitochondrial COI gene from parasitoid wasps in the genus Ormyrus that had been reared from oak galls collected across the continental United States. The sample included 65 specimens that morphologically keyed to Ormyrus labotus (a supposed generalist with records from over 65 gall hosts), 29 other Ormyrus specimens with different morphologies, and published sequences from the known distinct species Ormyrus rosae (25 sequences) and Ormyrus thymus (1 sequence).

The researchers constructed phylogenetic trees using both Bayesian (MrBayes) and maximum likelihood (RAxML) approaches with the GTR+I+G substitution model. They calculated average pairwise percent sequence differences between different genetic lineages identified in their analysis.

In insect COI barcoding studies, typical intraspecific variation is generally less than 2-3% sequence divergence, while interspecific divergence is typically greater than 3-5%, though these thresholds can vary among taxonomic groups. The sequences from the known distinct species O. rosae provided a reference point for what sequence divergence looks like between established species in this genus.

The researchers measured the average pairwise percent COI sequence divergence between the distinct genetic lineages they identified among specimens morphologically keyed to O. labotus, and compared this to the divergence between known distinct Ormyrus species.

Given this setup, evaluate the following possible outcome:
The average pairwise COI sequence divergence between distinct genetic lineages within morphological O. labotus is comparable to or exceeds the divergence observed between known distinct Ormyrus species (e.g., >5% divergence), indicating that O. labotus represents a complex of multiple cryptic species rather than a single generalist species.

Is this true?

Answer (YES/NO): YES